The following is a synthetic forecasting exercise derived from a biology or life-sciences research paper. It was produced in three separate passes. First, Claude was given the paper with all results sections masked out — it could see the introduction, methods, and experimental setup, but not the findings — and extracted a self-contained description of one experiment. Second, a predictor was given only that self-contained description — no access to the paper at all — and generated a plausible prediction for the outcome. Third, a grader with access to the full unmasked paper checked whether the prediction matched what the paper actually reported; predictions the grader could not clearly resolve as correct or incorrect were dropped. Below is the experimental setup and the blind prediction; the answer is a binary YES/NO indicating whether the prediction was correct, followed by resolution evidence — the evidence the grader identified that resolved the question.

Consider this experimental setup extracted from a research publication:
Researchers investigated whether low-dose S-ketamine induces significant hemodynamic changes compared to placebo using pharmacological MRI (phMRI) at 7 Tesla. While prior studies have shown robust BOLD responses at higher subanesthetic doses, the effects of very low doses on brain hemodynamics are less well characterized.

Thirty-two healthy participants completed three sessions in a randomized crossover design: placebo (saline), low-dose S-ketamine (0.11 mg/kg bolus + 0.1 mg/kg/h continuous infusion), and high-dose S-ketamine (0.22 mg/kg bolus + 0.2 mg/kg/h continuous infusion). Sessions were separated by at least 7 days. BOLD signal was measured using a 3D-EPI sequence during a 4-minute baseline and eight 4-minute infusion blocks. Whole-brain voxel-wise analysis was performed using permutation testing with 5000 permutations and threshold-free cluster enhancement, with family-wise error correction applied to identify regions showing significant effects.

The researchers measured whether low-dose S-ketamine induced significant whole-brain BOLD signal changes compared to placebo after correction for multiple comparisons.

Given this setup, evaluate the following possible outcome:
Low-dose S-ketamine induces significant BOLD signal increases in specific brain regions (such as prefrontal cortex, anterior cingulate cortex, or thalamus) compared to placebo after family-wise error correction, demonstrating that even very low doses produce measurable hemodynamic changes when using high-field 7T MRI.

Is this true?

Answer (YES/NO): YES